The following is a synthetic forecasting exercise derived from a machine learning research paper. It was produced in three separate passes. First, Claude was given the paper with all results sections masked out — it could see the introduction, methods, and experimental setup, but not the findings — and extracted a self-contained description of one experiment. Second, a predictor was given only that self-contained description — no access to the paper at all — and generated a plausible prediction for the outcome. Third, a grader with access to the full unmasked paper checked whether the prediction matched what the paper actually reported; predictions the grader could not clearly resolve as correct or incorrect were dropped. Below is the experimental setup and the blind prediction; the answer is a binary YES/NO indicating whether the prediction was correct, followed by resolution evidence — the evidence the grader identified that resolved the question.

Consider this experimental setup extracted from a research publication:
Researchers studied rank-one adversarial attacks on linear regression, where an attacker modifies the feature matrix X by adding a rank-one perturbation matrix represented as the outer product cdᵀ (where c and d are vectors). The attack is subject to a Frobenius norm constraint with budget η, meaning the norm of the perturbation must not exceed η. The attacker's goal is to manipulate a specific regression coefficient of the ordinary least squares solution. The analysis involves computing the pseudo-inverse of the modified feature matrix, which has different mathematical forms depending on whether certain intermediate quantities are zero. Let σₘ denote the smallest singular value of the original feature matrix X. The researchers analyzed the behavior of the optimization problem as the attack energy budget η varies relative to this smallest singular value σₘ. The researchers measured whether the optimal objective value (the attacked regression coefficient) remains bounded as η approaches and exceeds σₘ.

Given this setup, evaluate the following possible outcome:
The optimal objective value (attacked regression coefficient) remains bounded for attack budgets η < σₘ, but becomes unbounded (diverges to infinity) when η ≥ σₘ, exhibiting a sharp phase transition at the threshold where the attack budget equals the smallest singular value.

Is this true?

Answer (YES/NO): NO